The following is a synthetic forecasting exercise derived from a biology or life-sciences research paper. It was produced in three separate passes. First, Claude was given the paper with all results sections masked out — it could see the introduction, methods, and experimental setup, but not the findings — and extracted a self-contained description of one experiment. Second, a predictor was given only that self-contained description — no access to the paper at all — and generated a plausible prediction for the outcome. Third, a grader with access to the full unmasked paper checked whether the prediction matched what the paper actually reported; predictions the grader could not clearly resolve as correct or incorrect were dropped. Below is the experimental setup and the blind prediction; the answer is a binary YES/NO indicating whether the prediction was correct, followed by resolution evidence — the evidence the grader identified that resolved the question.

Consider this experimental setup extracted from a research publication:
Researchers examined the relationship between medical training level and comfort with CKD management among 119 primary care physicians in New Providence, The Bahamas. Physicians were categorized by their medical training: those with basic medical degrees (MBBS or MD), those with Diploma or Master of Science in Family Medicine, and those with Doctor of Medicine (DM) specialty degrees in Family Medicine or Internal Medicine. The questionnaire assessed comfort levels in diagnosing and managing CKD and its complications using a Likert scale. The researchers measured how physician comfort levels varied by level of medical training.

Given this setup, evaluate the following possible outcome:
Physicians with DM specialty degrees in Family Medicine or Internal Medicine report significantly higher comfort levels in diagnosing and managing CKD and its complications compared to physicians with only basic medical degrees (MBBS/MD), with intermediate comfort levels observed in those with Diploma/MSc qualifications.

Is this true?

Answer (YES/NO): NO